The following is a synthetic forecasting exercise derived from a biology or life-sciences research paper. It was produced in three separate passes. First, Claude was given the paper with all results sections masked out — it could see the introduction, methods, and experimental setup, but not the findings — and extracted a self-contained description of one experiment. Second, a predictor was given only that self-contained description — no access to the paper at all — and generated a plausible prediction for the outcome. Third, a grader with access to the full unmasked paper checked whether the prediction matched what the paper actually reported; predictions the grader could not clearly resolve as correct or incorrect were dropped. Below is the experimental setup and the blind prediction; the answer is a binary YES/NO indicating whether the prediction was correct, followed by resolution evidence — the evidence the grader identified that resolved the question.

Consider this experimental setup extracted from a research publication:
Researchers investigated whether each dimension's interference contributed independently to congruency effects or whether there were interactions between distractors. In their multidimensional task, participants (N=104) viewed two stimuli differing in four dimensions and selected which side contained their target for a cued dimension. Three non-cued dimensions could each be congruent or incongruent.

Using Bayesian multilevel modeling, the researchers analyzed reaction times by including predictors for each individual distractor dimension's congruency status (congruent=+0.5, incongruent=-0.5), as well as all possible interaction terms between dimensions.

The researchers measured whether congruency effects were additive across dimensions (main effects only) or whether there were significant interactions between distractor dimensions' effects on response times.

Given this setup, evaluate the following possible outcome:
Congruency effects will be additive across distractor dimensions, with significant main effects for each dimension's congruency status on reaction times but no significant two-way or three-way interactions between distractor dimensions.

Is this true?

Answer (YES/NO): YES